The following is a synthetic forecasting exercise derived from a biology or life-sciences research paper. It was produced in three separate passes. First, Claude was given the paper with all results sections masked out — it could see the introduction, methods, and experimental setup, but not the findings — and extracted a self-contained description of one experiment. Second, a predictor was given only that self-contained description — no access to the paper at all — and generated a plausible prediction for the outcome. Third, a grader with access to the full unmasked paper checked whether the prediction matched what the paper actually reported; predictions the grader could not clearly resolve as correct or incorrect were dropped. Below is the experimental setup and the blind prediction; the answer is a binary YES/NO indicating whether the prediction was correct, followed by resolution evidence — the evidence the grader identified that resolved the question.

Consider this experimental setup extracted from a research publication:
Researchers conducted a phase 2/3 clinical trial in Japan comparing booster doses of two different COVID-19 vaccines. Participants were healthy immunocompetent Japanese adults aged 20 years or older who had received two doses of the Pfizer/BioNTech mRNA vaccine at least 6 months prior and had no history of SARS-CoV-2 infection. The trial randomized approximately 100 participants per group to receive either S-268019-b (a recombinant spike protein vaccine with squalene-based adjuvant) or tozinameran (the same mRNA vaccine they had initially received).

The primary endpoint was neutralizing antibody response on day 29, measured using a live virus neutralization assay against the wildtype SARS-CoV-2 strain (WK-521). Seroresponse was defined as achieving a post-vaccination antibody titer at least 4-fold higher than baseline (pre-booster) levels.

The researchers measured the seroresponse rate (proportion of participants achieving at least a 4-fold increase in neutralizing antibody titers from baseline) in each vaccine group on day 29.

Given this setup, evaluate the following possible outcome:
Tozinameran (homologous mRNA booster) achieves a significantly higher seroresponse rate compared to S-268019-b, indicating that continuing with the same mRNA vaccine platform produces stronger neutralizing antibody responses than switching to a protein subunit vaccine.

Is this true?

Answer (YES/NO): NO